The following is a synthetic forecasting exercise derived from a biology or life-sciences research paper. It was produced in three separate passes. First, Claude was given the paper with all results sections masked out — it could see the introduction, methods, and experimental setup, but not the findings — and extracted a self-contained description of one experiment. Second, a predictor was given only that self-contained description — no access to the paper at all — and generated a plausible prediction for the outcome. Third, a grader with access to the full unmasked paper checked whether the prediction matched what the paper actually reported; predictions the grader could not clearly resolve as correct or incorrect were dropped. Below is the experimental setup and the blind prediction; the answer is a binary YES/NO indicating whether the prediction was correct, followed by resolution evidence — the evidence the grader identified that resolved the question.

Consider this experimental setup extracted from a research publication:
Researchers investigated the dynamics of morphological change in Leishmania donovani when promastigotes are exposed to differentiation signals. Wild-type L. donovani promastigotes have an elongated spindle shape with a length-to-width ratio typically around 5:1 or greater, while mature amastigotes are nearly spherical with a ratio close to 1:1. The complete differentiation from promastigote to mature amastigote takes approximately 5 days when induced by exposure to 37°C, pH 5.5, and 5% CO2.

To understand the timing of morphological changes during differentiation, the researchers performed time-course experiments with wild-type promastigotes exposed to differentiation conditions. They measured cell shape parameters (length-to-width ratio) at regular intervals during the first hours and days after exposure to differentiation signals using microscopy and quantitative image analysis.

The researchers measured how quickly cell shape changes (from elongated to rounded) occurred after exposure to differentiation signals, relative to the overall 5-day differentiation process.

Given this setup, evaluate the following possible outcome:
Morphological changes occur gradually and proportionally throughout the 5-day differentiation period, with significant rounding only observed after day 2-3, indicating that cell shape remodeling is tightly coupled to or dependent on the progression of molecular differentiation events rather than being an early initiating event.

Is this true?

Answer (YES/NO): NO